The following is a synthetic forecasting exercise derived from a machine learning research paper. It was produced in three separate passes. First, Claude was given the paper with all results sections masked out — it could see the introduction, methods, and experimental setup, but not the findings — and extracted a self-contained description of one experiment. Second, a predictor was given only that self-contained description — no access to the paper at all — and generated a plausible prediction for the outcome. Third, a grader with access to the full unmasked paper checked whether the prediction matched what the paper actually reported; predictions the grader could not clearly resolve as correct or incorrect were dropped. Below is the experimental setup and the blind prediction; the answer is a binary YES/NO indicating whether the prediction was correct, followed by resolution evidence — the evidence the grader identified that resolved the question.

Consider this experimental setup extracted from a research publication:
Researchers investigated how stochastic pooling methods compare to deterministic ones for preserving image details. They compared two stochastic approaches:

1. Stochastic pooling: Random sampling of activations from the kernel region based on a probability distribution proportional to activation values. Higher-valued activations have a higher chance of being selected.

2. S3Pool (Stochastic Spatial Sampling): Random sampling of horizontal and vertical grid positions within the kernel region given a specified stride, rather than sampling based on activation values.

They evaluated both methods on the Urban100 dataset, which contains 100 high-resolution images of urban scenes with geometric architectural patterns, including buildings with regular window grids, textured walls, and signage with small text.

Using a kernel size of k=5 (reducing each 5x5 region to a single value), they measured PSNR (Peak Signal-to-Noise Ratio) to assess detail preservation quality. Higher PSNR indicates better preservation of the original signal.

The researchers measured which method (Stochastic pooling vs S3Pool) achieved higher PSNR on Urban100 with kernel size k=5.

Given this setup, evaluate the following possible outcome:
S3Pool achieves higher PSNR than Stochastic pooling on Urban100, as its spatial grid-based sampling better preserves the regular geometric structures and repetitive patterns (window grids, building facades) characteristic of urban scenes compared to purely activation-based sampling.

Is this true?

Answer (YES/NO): YES